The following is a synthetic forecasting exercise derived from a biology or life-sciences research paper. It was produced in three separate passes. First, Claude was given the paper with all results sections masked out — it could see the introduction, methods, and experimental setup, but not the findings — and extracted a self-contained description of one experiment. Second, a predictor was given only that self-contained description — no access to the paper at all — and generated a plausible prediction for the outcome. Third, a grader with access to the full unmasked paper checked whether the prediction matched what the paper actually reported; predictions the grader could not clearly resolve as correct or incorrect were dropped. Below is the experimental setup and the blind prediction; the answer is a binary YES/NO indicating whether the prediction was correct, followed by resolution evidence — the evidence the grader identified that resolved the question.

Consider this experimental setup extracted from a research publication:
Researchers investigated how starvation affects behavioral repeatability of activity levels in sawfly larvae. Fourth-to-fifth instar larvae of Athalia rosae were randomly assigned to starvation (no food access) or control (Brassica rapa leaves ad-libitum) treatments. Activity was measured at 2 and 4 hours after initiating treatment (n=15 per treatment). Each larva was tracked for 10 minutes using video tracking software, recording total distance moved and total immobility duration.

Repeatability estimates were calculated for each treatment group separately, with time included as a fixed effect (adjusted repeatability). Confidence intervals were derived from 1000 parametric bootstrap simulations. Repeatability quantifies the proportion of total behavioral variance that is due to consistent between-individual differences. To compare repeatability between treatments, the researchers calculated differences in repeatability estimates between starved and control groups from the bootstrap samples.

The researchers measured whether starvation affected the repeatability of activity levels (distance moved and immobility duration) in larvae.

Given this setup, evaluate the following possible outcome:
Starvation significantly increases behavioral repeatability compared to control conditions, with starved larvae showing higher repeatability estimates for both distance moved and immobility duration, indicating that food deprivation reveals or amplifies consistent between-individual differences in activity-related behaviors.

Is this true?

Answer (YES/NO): NO